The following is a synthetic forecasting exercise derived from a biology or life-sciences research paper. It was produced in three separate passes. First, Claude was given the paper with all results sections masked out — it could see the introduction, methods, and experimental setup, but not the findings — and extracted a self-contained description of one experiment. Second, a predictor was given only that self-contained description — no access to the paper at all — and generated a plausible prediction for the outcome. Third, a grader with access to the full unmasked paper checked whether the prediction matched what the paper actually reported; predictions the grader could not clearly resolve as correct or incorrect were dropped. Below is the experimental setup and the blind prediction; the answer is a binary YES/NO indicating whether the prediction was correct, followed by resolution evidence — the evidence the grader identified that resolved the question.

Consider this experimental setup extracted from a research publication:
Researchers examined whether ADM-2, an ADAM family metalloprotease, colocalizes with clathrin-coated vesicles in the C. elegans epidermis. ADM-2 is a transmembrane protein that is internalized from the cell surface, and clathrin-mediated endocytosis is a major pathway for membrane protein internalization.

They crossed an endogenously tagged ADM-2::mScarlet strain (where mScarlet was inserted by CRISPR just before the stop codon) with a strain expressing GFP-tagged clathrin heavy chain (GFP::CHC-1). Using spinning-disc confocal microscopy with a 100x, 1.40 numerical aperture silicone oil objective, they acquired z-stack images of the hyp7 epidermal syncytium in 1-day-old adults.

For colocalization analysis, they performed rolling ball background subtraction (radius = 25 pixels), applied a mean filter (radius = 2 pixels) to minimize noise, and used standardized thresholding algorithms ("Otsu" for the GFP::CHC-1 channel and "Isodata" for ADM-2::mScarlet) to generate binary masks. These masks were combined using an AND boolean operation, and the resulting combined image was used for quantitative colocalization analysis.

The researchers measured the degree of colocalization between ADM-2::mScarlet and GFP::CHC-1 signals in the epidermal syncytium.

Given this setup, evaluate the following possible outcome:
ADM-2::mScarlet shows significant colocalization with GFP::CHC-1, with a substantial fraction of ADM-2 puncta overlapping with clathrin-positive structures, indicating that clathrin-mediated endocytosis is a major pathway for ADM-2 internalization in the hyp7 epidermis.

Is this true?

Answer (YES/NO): NO